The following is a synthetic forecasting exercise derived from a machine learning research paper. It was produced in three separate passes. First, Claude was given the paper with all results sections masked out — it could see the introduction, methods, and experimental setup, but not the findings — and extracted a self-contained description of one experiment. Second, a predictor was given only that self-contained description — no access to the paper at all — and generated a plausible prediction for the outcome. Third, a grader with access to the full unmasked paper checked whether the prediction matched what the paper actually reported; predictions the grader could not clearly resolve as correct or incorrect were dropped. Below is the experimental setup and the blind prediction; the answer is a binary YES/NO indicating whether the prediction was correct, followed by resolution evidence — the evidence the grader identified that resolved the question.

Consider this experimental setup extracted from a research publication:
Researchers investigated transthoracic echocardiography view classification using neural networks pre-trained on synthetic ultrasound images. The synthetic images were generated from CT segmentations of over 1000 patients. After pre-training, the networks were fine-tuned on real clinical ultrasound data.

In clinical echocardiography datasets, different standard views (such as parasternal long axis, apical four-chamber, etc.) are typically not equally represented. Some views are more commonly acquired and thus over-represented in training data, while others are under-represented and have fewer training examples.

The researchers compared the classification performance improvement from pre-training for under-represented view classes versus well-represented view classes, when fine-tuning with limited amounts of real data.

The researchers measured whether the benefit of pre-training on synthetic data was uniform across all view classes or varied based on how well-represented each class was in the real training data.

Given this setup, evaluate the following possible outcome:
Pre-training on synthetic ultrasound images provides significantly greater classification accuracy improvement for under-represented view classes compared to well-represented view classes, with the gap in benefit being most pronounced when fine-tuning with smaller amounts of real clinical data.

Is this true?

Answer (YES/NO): YES